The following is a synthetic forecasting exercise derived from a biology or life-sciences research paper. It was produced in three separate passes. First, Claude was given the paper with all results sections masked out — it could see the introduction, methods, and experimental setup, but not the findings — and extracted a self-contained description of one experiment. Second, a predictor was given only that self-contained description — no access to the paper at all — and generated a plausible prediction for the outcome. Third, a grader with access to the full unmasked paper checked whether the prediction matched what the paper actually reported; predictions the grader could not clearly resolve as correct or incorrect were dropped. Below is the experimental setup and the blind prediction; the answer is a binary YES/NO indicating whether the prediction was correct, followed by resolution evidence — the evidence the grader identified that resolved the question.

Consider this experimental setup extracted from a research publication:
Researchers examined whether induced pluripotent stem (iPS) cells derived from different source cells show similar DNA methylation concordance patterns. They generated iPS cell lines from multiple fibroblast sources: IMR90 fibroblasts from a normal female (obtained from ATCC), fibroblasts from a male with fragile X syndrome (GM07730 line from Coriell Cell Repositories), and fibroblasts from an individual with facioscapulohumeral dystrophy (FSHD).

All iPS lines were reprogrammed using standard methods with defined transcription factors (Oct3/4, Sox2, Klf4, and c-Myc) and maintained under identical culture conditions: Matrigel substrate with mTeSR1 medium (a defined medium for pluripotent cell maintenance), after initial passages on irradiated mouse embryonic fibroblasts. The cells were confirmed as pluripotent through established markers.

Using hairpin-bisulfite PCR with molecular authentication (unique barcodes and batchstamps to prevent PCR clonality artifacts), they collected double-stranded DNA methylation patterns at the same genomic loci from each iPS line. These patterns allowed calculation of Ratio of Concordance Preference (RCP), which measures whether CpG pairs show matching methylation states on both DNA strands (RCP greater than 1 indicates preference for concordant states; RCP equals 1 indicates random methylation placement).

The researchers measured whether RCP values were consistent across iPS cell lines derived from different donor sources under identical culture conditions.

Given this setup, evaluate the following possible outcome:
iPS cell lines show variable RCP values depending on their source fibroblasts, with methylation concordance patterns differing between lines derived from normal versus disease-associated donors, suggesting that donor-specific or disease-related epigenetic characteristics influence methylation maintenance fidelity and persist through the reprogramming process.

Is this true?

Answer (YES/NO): NO